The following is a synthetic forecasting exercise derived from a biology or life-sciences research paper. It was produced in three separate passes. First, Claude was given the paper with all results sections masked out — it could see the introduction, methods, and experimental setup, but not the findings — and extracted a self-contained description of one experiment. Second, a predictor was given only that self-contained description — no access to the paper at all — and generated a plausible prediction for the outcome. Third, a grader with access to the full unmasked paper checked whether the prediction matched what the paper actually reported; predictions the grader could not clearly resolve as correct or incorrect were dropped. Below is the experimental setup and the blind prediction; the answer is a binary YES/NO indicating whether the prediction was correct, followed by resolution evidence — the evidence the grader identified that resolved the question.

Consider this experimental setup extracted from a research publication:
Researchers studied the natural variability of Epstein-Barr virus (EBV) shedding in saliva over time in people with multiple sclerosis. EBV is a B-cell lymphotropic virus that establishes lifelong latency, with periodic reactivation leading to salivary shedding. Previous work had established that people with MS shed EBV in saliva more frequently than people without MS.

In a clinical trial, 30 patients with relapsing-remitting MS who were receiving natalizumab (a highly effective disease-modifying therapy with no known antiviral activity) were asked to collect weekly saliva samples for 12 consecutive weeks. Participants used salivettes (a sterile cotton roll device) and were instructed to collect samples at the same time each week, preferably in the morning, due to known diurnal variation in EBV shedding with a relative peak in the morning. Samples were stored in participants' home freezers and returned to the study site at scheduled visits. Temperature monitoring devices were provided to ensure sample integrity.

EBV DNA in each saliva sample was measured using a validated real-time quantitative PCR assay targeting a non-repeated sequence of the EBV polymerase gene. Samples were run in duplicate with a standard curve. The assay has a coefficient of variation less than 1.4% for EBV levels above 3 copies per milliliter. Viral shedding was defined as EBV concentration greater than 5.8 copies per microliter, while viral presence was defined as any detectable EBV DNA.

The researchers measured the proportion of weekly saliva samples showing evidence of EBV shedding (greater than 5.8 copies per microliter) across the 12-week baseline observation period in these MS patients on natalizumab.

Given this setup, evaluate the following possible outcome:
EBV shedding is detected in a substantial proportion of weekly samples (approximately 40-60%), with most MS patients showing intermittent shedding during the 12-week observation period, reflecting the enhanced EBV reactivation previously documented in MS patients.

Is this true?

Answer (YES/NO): NO